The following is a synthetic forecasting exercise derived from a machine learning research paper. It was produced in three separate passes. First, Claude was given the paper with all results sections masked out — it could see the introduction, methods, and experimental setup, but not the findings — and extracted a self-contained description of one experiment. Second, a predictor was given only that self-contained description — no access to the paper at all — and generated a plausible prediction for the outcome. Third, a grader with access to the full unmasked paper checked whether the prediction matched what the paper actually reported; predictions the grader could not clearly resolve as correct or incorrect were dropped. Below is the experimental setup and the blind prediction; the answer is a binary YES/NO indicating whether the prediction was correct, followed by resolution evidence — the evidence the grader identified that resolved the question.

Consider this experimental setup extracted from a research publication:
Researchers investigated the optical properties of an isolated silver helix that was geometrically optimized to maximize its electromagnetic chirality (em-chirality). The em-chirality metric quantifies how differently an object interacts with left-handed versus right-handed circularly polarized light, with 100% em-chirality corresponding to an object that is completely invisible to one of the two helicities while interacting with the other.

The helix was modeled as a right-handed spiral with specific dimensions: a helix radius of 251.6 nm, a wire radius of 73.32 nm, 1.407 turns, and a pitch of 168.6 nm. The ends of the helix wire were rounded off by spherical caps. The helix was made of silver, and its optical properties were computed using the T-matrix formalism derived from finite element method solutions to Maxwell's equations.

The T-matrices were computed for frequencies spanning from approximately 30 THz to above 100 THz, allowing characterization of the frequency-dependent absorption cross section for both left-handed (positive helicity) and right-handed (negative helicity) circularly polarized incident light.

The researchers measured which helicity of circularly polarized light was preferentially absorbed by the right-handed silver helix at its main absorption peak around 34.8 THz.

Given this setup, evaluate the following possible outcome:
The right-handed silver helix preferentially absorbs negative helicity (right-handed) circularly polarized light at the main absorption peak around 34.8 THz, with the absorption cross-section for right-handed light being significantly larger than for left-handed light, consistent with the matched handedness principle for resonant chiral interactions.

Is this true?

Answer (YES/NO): NO